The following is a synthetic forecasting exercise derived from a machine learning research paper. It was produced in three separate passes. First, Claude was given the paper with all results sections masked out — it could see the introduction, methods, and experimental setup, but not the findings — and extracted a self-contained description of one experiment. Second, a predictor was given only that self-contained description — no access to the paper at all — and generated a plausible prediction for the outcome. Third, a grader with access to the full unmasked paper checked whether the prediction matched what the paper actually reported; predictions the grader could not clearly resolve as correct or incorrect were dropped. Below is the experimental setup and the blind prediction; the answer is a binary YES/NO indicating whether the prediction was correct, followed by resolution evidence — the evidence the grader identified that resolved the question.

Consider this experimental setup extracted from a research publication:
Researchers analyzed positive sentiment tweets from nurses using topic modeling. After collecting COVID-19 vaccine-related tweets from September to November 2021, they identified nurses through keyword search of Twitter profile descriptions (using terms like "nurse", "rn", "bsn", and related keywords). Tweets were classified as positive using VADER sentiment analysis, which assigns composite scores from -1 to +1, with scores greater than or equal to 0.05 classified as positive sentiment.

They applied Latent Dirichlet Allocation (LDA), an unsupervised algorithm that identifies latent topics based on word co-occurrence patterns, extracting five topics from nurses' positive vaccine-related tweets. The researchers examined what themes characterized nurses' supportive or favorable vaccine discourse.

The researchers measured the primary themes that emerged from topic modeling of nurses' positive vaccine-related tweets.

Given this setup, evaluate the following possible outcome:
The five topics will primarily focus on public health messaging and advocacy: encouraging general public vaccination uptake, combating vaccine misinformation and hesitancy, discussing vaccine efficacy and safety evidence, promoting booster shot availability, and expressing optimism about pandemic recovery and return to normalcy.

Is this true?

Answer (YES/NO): NO